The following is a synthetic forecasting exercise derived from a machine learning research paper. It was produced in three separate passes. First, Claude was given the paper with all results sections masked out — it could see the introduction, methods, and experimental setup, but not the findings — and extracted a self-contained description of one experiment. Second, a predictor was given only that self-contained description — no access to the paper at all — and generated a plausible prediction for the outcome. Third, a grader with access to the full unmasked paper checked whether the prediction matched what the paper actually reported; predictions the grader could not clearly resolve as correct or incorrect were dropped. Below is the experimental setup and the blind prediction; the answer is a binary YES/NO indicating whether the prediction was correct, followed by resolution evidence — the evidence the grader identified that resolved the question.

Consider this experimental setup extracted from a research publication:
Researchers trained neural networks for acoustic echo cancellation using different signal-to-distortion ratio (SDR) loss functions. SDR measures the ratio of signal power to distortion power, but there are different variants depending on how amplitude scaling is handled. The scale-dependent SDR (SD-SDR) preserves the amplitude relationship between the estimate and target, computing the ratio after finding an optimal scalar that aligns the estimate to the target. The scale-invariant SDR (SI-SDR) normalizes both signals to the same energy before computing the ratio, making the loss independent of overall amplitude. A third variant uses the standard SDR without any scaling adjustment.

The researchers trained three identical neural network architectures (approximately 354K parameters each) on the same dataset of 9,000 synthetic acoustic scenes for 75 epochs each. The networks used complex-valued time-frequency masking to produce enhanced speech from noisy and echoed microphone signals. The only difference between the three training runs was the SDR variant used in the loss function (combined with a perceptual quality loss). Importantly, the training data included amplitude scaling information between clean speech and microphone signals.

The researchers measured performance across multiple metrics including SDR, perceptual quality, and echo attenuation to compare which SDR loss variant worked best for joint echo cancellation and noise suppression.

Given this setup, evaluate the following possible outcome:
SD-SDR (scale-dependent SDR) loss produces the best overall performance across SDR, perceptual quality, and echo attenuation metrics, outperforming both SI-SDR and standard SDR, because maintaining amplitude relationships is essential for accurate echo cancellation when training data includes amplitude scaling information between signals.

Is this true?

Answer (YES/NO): YES